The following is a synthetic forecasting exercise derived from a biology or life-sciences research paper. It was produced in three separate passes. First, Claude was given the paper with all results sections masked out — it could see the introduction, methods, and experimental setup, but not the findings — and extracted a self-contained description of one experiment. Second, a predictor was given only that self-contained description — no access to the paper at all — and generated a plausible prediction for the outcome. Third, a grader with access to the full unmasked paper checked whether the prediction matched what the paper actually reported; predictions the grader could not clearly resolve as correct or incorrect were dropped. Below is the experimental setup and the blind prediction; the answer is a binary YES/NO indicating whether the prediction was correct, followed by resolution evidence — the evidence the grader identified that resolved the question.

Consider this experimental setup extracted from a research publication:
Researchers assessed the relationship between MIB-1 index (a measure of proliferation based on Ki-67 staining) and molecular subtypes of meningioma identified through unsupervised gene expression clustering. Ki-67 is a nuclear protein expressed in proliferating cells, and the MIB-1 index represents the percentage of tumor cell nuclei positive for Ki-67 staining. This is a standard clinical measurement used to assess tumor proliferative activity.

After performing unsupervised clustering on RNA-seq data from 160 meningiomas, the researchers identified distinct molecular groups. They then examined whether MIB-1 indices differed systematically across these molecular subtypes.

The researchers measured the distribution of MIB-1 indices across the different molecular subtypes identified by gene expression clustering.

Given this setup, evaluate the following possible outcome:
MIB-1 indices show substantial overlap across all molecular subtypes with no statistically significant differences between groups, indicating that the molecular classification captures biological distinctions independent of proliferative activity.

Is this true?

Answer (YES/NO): NO